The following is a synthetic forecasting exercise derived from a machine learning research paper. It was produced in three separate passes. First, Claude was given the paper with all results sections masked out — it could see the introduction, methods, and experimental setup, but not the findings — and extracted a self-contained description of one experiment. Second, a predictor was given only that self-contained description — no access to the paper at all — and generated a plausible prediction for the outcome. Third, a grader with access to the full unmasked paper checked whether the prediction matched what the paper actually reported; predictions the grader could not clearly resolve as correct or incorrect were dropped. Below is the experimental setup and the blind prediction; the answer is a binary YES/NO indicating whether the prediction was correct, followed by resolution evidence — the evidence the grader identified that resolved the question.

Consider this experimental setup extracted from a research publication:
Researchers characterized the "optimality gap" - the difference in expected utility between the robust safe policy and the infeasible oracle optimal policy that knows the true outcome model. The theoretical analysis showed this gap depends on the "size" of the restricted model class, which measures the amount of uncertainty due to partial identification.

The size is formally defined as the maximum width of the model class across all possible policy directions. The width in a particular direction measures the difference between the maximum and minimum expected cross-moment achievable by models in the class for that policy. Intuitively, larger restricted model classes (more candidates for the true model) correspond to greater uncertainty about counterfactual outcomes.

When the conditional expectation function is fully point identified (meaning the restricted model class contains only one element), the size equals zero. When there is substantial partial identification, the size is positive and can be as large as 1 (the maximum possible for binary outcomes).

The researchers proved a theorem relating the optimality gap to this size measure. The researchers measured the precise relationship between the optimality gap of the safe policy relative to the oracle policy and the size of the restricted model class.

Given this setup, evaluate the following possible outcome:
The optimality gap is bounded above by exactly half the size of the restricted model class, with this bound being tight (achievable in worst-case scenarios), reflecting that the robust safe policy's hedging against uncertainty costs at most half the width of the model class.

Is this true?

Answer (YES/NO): NO